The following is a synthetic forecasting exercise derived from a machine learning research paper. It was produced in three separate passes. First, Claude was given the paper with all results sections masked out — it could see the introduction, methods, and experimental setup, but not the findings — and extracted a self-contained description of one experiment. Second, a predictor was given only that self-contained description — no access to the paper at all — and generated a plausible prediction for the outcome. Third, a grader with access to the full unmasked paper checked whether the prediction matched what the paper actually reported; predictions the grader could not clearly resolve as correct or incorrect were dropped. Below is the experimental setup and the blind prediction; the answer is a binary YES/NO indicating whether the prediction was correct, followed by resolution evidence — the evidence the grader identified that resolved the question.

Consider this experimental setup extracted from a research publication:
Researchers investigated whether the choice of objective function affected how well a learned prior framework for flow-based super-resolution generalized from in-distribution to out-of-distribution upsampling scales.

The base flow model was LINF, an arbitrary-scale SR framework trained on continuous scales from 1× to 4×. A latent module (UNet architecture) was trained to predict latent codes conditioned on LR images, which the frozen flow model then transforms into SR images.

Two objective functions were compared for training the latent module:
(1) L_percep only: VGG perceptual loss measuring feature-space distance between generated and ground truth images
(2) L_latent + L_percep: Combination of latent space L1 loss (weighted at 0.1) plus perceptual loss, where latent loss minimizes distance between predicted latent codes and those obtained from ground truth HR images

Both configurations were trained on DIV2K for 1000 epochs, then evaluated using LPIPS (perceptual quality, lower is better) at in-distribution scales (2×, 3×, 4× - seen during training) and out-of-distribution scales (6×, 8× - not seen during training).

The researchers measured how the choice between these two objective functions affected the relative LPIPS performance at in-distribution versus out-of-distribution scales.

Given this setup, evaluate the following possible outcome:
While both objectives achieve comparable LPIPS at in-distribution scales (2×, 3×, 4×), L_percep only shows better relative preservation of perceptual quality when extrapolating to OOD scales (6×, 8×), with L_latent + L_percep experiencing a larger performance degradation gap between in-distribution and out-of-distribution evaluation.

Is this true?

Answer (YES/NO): NO